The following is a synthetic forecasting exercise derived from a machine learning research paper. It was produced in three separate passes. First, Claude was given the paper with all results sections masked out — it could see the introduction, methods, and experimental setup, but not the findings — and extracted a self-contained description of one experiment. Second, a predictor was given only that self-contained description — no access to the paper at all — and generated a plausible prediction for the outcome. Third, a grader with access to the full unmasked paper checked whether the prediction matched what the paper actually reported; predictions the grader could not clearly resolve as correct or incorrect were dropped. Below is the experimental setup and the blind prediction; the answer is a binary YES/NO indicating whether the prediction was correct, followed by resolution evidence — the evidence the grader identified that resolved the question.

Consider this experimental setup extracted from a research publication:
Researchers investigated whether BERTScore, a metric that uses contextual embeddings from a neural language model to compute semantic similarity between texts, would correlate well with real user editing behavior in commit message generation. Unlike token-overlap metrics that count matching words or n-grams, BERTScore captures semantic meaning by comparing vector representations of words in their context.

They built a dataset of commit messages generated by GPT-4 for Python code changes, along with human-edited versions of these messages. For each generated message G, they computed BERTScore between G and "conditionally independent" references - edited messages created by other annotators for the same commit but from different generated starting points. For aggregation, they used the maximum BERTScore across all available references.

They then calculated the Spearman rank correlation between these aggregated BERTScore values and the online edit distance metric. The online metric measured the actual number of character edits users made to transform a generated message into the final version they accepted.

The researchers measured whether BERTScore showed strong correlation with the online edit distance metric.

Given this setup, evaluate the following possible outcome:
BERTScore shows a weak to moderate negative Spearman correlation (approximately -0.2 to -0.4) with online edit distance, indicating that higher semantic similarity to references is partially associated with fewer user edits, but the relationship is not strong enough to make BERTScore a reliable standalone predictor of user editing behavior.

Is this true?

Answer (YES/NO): YES